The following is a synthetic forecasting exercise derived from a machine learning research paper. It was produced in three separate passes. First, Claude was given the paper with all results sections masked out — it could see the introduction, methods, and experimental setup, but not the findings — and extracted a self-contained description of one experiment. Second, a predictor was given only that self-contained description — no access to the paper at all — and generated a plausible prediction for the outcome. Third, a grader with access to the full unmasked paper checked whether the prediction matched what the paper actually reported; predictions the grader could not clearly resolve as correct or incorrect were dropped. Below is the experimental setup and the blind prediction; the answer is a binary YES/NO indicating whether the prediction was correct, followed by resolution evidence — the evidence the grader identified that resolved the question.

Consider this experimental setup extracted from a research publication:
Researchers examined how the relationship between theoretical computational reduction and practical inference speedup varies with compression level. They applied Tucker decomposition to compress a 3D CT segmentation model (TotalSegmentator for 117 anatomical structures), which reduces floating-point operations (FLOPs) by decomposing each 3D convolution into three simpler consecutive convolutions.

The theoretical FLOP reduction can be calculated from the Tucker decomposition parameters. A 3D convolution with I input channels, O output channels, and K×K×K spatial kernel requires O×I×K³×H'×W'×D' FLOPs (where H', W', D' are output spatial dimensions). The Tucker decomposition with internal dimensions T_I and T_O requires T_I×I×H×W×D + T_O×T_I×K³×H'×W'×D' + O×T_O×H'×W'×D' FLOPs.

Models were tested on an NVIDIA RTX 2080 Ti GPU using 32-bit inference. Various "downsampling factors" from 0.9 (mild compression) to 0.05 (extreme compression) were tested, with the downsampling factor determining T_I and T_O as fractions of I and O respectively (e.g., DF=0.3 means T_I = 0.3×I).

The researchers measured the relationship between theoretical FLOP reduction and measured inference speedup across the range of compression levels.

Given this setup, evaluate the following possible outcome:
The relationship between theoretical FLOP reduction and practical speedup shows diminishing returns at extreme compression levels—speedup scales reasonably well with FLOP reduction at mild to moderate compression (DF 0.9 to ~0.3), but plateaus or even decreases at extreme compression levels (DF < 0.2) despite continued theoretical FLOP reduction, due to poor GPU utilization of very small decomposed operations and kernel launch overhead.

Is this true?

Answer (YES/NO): NO